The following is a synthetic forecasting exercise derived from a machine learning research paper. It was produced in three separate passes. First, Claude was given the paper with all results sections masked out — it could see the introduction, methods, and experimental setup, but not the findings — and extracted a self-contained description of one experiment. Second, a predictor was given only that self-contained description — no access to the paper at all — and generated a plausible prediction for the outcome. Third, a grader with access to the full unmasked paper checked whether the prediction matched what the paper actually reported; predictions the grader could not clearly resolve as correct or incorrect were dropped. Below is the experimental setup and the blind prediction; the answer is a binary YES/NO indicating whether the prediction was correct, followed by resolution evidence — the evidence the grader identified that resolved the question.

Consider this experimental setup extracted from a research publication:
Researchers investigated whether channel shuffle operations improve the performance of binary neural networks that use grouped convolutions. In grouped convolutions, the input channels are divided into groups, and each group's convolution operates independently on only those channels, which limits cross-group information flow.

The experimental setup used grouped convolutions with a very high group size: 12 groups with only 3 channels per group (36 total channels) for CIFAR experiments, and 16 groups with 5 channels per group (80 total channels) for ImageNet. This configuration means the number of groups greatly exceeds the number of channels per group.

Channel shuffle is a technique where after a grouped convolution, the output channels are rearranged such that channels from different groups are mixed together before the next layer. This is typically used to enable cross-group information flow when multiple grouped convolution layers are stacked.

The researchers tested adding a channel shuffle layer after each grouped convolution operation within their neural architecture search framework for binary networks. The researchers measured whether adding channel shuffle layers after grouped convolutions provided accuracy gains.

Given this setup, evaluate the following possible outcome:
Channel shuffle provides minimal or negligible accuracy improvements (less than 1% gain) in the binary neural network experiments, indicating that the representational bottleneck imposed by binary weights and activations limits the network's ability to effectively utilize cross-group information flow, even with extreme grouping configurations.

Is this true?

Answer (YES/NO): NO